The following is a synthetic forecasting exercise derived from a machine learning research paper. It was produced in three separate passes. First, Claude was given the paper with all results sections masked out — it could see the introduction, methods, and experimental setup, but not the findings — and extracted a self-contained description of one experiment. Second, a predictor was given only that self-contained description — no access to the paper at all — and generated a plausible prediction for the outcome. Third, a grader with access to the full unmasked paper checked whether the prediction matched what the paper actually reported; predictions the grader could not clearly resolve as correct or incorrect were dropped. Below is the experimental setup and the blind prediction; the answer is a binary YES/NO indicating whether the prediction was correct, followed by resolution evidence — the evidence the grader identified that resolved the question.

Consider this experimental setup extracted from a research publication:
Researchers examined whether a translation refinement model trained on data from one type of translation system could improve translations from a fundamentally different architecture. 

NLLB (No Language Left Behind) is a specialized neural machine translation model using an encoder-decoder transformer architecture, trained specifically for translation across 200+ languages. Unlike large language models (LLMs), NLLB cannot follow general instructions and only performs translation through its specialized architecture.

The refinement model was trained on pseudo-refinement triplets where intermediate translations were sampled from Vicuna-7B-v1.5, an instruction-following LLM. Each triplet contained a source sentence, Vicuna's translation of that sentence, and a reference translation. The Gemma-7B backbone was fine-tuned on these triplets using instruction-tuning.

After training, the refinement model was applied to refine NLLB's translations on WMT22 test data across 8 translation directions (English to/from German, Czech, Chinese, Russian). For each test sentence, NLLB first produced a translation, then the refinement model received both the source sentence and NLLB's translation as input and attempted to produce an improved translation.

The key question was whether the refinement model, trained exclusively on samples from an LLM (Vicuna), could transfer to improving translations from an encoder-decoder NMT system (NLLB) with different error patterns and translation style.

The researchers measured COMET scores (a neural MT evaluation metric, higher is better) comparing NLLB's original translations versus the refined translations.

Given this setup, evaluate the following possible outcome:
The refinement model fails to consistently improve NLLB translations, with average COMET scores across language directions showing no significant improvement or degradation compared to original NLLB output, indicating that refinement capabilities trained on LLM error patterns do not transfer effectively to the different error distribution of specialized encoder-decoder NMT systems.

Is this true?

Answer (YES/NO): NO